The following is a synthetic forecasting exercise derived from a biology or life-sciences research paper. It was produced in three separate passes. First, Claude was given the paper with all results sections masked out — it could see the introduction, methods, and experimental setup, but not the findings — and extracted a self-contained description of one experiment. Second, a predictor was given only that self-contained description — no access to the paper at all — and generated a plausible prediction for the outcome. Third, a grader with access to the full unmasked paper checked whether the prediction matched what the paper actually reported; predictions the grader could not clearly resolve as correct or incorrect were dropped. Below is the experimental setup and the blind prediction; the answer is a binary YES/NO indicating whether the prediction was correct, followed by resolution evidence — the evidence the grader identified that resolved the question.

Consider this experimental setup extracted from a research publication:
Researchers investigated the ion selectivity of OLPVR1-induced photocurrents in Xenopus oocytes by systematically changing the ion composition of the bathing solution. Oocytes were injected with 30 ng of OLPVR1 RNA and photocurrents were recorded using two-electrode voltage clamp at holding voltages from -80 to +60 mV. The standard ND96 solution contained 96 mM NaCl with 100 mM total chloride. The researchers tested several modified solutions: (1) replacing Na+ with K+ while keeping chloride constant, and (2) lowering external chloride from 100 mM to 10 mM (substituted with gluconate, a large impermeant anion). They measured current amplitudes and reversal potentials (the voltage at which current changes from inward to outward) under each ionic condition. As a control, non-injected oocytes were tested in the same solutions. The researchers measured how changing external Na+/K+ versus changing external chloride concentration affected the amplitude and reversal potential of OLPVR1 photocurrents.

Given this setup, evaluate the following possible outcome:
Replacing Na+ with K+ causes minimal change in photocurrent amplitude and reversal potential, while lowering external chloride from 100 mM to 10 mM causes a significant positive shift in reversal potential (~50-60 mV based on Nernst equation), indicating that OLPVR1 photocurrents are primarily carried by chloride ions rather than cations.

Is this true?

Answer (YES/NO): NO